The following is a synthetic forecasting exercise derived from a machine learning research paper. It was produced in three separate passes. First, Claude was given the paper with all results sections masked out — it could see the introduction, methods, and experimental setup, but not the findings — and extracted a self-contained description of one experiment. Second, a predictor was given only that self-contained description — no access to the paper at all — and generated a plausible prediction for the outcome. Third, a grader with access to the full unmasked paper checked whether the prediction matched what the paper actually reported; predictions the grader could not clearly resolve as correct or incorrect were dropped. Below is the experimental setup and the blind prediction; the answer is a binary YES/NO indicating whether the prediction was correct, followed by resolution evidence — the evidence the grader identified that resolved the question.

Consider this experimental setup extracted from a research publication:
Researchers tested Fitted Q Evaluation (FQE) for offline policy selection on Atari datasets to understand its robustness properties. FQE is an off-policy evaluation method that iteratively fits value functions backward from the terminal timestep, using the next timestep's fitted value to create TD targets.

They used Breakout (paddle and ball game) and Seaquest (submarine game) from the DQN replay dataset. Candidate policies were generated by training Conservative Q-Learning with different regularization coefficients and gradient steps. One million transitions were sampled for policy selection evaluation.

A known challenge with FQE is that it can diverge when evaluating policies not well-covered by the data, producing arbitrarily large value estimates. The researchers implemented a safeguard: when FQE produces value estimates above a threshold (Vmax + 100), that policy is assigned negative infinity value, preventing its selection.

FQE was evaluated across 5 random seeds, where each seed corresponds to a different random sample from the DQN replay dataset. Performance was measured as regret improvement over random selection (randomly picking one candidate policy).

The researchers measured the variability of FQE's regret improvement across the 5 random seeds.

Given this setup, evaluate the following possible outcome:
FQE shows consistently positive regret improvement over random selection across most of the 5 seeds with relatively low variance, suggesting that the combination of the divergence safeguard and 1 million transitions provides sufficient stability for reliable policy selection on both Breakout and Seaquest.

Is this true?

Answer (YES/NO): NO